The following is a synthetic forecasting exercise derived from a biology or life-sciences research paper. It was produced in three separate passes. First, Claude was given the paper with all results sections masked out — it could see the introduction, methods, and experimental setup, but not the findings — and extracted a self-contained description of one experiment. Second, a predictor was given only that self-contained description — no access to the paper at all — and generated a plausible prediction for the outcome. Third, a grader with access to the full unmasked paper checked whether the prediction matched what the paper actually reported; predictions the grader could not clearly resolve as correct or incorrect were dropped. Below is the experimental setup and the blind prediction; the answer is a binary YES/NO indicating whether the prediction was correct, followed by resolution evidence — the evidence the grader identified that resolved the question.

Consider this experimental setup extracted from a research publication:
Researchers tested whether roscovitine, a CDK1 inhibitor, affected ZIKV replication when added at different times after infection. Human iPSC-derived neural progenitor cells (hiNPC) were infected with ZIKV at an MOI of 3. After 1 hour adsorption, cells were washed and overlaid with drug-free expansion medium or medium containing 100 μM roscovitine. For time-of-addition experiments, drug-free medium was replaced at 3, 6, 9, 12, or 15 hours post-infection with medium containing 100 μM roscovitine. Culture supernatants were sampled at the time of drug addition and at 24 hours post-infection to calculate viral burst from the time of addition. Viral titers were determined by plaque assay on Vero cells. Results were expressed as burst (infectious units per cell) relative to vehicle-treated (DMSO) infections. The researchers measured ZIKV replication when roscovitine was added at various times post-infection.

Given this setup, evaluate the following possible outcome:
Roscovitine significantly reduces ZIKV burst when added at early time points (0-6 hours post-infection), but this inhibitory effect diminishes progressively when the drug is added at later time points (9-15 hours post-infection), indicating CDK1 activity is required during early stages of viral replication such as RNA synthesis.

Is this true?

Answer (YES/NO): NO